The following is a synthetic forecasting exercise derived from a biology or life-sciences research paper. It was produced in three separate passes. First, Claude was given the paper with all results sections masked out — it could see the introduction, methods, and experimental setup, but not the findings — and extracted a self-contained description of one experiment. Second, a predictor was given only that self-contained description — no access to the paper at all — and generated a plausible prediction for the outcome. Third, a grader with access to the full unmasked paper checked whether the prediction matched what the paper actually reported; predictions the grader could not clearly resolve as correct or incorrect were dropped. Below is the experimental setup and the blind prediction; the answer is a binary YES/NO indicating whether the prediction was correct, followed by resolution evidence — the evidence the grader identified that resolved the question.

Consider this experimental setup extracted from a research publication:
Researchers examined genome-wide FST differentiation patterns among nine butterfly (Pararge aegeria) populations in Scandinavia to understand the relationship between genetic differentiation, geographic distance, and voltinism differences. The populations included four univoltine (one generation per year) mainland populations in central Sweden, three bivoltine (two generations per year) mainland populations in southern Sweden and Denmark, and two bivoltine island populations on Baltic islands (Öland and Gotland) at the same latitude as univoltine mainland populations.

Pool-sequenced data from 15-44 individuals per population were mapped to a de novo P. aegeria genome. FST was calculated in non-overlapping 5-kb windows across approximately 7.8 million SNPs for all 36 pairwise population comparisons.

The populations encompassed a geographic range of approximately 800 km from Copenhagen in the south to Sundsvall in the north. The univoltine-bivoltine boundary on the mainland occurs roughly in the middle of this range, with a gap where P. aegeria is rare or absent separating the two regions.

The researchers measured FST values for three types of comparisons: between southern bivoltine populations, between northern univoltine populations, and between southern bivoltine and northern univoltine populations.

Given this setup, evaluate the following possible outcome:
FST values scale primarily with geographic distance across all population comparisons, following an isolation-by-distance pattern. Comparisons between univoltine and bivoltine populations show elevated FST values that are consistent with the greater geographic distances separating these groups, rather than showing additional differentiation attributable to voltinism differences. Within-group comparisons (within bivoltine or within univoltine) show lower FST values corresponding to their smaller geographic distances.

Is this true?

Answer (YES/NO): NO